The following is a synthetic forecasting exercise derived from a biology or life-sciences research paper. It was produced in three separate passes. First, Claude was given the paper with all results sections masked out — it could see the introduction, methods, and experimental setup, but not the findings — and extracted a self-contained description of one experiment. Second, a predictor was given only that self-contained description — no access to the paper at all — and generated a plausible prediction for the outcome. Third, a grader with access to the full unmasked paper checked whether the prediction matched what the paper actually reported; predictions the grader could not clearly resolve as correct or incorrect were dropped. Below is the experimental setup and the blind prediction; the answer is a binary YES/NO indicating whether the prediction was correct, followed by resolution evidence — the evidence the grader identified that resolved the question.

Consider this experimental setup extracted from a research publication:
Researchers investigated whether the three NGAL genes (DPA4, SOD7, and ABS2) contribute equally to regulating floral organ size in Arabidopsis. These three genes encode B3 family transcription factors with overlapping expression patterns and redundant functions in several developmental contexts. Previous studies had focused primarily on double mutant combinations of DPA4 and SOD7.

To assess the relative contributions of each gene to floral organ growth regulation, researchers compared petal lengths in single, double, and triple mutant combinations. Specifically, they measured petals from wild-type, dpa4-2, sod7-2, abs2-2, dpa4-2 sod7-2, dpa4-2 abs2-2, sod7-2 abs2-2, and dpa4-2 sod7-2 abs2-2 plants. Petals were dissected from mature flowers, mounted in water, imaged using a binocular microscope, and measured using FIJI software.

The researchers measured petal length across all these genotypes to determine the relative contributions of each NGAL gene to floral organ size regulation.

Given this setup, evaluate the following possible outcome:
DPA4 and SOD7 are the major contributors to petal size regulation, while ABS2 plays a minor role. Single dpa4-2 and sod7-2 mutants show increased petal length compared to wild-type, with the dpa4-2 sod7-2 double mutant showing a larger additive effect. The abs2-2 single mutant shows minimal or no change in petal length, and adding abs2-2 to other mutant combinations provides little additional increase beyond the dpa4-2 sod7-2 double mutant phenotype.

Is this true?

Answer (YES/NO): NO